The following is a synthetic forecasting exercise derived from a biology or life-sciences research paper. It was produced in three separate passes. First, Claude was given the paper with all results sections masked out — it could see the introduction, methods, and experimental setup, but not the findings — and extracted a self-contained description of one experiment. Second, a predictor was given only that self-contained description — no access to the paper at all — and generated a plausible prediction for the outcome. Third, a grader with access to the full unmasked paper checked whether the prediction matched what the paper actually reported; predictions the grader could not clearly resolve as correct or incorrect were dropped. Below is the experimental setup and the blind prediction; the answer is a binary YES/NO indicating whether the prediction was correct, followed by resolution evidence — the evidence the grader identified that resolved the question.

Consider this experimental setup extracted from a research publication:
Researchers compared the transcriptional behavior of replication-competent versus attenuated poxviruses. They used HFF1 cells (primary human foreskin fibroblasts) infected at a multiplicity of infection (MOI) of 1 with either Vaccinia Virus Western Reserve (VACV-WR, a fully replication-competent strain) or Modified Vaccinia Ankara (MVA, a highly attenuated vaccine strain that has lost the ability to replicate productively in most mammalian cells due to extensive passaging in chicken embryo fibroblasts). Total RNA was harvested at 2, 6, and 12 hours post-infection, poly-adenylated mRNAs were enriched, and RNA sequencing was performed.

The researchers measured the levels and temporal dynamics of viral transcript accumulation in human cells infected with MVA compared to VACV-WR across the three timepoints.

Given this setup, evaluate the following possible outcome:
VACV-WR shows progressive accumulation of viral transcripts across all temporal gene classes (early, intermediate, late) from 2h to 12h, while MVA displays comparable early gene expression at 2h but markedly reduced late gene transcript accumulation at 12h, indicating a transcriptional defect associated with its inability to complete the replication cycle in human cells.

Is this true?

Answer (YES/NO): NO